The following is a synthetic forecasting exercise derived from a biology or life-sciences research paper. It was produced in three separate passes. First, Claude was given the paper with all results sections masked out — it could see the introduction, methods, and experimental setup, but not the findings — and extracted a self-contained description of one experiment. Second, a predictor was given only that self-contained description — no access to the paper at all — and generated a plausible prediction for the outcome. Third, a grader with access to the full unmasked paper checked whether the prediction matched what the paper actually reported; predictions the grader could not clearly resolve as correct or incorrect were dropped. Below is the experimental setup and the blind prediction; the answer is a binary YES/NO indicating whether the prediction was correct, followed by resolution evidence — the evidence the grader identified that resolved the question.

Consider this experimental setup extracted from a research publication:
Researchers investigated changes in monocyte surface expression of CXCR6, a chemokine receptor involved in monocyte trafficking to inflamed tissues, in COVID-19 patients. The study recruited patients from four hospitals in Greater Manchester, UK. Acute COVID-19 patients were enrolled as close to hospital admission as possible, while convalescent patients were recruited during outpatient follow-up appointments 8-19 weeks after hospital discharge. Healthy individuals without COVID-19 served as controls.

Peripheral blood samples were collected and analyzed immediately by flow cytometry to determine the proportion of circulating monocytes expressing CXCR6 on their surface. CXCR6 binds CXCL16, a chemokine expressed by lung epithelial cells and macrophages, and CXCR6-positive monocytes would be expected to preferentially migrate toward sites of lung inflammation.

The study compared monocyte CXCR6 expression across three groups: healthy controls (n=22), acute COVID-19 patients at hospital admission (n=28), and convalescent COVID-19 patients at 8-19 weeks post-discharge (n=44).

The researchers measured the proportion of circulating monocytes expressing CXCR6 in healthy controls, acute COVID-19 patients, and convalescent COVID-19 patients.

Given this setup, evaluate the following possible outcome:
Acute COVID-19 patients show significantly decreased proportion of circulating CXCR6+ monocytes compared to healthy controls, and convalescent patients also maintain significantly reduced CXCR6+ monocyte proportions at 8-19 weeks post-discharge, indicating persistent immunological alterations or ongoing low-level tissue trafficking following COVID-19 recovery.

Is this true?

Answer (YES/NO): NO